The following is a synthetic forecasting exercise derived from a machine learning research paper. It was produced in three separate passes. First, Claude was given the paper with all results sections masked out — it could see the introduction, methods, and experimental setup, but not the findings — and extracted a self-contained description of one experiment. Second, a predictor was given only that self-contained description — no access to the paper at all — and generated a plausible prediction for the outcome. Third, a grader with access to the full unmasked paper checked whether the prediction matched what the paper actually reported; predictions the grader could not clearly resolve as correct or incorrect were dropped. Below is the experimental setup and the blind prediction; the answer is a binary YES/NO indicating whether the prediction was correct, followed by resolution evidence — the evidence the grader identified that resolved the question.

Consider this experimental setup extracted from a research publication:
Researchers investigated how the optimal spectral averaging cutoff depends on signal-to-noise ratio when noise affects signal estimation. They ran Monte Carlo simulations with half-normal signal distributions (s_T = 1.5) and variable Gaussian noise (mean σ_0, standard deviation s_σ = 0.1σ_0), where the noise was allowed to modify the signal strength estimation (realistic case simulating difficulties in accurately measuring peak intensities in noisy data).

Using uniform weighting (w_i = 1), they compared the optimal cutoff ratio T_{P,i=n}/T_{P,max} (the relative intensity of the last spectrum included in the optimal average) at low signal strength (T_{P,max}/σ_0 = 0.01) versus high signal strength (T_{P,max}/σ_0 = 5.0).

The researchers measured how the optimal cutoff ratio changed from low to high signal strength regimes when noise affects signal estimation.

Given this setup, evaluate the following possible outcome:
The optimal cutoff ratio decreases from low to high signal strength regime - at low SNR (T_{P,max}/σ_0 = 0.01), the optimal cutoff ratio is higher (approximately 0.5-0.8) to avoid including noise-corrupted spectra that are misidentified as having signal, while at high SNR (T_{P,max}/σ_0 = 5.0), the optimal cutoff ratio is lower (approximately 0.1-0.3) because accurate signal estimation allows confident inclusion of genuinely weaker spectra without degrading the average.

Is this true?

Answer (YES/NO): NO